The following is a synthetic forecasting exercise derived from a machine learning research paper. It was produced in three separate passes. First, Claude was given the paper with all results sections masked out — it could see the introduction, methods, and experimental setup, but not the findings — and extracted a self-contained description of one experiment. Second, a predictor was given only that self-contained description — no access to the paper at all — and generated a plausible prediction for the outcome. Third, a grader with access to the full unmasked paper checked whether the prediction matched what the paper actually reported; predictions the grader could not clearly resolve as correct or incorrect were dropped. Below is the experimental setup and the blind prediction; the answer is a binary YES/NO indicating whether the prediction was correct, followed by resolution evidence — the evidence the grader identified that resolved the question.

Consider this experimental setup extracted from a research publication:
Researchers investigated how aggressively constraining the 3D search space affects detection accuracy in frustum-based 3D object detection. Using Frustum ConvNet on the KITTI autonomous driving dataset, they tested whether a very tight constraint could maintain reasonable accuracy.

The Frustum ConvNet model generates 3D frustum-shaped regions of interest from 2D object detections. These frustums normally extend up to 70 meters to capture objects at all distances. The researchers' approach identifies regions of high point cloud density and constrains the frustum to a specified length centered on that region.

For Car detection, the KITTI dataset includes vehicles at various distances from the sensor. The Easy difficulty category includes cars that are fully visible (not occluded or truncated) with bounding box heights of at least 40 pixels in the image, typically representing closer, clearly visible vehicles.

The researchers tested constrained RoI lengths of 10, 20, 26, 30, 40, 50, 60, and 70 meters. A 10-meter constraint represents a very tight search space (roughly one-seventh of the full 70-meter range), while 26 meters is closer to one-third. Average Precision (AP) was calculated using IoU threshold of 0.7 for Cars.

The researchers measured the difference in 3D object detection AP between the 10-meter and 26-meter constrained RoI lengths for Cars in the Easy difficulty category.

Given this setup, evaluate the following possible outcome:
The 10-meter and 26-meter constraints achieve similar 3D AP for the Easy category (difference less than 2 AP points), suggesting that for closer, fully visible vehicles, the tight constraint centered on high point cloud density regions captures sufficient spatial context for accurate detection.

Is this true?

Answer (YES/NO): NO